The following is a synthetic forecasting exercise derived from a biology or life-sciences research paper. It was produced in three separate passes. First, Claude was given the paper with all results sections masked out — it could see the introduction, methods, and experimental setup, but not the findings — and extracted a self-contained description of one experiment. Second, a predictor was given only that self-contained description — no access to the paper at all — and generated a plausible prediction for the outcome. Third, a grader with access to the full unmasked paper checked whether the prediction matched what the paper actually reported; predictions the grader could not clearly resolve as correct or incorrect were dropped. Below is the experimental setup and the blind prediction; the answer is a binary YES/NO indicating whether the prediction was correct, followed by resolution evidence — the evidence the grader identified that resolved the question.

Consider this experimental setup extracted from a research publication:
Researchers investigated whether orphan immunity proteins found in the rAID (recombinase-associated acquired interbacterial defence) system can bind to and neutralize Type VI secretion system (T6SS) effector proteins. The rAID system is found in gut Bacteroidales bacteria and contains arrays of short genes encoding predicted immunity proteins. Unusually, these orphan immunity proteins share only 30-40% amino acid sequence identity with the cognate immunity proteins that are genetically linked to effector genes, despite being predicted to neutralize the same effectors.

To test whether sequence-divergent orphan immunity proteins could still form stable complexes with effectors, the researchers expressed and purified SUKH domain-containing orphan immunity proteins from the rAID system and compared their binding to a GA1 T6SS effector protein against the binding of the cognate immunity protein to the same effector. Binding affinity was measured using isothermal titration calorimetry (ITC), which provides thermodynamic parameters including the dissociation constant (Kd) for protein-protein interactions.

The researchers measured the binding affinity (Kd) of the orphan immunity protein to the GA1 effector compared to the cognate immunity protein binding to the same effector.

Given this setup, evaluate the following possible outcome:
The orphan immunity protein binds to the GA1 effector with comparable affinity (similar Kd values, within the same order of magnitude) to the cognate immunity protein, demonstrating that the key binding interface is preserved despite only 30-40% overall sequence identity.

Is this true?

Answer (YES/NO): YES